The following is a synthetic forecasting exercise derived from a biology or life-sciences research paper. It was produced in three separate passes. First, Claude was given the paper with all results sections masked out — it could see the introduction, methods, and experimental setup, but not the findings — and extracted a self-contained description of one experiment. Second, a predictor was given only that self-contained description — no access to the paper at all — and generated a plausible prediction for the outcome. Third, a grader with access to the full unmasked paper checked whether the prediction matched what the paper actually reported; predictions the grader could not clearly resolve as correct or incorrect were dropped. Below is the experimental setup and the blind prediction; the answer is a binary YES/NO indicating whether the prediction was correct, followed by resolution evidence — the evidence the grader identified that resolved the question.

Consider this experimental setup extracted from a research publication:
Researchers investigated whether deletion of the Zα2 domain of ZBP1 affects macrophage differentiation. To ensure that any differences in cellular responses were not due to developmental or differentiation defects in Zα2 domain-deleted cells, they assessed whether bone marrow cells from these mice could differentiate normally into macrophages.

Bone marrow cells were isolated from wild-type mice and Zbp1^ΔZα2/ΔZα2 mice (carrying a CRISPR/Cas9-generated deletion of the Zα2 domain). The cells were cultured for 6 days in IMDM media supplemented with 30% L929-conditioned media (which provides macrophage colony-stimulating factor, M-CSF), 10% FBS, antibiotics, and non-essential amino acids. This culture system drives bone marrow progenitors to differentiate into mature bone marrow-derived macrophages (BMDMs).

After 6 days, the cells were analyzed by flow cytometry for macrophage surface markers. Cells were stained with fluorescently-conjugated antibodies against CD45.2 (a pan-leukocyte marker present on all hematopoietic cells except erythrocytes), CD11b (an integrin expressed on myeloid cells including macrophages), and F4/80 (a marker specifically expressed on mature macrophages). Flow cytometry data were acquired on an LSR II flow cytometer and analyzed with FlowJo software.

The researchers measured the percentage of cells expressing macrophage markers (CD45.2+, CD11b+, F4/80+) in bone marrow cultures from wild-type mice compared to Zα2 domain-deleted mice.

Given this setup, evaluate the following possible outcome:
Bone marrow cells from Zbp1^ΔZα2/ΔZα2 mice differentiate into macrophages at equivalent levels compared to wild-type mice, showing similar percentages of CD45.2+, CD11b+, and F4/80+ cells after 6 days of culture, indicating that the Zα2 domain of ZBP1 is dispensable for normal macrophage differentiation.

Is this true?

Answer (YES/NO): YES